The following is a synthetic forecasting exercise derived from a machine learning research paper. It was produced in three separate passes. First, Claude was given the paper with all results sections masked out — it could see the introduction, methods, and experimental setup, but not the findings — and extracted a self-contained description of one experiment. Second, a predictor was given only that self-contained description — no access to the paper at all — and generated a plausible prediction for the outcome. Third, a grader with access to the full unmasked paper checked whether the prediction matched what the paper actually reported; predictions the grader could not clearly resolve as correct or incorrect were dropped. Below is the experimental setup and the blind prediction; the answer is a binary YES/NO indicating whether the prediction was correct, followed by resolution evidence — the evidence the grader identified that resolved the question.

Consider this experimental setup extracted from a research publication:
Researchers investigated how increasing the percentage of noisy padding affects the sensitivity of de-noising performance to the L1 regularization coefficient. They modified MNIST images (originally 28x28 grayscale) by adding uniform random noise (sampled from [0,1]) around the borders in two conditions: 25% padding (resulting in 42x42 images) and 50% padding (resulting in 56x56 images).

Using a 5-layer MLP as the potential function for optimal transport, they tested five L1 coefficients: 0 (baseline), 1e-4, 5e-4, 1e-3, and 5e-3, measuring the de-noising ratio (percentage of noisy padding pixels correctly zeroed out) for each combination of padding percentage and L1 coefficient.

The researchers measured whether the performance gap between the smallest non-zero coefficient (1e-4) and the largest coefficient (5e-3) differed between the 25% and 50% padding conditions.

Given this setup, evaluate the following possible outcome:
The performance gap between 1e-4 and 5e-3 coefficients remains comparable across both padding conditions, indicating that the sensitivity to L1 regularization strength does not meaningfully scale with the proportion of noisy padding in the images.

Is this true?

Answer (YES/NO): YES